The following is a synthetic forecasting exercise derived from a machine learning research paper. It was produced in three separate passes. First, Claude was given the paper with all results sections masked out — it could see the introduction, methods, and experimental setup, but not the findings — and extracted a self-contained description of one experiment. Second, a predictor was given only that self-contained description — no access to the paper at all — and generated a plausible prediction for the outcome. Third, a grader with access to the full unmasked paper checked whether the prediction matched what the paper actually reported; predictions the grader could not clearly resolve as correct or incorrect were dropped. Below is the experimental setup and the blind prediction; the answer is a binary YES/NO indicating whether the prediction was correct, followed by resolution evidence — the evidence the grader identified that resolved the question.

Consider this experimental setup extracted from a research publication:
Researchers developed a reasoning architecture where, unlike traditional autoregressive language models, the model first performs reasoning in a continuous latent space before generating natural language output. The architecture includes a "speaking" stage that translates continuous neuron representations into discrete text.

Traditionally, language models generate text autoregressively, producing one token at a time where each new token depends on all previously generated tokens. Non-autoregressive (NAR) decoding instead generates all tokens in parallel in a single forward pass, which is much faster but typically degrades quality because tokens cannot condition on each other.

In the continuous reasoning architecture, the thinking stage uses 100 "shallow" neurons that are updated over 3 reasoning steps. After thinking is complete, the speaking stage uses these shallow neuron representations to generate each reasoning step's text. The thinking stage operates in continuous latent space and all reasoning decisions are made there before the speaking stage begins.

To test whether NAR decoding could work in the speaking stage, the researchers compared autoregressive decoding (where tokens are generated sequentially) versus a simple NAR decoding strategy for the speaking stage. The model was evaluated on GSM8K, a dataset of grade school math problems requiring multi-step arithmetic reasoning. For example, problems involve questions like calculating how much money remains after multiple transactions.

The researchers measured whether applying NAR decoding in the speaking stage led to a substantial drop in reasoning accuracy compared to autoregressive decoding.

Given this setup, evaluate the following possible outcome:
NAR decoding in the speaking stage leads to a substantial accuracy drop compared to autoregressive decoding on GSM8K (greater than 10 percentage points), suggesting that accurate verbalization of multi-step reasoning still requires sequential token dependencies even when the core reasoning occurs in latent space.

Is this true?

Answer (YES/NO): NO